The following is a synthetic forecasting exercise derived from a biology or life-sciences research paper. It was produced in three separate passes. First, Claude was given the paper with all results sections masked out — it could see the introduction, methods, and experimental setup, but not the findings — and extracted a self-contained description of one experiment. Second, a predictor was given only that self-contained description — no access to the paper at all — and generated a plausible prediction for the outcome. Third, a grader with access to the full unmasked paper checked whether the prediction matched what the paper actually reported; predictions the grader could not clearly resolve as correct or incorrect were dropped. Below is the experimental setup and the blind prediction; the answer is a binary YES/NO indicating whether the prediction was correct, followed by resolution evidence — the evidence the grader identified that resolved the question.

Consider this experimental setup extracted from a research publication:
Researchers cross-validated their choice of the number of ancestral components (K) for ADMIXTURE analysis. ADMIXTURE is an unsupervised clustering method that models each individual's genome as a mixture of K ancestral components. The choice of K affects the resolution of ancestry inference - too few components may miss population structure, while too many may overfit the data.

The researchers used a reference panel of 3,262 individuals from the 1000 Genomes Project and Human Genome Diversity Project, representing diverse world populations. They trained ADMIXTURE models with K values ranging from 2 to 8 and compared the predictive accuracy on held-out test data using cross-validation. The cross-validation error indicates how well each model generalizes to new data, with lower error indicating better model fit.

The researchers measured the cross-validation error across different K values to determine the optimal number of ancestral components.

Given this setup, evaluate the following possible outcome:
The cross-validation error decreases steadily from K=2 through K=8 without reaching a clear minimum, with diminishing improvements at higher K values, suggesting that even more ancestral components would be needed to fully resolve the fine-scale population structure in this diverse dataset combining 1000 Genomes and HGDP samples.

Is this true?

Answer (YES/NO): NO